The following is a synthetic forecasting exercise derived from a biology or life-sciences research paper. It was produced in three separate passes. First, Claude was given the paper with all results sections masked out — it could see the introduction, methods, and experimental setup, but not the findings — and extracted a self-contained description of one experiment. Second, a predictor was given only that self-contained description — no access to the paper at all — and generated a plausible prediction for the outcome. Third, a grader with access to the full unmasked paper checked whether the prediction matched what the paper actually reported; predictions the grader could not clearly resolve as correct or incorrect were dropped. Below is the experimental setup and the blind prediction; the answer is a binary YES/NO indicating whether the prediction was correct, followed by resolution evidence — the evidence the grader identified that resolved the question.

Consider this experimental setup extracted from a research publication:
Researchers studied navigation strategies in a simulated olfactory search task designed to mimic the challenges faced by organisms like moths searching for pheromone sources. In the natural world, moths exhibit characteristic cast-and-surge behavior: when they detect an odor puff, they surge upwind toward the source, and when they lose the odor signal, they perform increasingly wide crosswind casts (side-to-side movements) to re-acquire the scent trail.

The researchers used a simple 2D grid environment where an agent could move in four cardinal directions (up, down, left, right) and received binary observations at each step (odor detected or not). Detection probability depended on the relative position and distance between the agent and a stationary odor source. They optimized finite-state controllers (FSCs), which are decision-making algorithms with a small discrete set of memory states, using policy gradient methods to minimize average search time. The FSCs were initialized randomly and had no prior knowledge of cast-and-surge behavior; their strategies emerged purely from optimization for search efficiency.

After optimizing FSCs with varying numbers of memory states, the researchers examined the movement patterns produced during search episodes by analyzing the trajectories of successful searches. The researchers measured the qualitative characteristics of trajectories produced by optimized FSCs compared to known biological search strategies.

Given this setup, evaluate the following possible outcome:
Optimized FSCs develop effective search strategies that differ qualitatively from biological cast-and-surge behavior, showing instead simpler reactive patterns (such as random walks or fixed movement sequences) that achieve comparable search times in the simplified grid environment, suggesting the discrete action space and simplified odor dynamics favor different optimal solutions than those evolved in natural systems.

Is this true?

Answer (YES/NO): NO